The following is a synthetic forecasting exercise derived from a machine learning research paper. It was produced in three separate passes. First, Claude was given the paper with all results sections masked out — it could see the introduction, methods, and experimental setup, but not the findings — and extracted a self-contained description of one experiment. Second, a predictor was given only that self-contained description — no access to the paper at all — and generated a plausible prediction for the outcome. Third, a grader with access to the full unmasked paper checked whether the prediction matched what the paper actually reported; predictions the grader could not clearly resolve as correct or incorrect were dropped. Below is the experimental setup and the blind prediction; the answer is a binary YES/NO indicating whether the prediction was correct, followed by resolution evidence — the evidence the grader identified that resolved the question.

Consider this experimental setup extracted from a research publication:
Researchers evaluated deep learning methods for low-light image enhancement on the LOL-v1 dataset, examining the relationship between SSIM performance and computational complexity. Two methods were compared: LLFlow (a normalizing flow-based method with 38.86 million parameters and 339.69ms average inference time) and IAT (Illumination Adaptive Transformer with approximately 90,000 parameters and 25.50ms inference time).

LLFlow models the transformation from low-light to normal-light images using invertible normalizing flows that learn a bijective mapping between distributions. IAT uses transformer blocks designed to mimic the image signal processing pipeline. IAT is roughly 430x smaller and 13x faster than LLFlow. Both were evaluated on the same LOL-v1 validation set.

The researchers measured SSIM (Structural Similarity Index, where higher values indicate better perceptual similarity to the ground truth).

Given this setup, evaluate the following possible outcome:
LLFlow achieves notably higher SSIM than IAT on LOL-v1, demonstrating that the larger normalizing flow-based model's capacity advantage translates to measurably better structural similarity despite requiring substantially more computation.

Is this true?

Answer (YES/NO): YES